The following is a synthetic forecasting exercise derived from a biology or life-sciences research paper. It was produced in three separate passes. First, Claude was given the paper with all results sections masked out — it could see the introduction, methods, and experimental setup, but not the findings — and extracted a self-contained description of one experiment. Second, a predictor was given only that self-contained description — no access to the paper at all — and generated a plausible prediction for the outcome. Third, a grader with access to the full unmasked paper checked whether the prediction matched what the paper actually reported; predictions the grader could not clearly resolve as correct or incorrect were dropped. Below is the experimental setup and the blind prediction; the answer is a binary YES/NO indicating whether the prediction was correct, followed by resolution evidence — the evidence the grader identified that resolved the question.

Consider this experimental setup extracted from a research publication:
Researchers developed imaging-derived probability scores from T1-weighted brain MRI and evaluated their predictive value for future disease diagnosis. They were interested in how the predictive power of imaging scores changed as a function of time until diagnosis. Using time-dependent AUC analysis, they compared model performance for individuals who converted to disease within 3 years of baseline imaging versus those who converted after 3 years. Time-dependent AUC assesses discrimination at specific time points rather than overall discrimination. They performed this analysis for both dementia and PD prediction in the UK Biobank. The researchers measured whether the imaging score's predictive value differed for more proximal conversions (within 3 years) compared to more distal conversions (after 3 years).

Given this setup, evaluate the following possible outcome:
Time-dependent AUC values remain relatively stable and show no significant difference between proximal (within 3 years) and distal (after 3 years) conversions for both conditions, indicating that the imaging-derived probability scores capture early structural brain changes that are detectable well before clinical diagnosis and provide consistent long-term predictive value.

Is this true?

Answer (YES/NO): NO